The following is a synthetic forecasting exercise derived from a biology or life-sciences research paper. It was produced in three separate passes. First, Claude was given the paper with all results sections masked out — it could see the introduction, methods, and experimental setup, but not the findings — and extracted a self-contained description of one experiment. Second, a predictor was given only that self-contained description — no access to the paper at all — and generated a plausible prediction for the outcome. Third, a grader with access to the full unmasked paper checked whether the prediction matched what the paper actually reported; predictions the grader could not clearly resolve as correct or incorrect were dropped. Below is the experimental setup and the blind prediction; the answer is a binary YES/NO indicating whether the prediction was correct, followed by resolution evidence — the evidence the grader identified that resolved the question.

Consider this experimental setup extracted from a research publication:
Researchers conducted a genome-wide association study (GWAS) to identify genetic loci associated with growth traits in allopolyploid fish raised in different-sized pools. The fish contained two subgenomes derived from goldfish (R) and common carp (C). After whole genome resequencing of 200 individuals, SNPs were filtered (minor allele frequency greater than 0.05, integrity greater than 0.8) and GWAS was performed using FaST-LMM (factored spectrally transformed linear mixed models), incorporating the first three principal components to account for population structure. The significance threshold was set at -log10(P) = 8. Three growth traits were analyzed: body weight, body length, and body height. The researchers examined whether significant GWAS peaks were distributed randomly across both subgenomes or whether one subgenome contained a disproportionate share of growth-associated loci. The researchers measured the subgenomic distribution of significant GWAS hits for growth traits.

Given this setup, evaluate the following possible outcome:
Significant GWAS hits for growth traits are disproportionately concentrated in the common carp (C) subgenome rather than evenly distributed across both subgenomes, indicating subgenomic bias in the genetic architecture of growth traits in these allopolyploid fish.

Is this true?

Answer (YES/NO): NO